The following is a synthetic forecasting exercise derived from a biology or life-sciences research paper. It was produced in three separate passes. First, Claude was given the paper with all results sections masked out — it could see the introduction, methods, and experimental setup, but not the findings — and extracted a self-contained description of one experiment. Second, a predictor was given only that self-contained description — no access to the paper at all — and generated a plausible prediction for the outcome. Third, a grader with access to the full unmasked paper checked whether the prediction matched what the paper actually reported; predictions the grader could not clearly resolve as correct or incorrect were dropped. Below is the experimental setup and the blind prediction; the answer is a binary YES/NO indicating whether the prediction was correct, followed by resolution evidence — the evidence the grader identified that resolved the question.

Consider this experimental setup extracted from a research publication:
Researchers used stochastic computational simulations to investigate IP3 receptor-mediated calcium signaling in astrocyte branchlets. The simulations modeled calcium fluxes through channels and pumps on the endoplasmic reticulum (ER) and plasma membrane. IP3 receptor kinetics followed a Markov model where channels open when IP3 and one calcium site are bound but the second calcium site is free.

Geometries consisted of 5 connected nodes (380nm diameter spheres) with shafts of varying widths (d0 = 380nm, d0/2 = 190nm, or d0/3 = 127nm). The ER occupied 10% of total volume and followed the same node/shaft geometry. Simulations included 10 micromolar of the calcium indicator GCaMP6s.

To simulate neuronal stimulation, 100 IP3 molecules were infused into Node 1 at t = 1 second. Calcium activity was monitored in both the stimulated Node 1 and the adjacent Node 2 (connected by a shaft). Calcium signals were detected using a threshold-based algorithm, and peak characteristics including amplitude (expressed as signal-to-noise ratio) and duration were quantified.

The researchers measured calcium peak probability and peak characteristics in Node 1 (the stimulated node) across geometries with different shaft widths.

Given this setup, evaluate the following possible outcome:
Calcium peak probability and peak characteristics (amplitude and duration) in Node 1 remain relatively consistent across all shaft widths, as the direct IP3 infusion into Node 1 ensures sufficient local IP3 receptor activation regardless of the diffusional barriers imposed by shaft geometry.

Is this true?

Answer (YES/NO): NO